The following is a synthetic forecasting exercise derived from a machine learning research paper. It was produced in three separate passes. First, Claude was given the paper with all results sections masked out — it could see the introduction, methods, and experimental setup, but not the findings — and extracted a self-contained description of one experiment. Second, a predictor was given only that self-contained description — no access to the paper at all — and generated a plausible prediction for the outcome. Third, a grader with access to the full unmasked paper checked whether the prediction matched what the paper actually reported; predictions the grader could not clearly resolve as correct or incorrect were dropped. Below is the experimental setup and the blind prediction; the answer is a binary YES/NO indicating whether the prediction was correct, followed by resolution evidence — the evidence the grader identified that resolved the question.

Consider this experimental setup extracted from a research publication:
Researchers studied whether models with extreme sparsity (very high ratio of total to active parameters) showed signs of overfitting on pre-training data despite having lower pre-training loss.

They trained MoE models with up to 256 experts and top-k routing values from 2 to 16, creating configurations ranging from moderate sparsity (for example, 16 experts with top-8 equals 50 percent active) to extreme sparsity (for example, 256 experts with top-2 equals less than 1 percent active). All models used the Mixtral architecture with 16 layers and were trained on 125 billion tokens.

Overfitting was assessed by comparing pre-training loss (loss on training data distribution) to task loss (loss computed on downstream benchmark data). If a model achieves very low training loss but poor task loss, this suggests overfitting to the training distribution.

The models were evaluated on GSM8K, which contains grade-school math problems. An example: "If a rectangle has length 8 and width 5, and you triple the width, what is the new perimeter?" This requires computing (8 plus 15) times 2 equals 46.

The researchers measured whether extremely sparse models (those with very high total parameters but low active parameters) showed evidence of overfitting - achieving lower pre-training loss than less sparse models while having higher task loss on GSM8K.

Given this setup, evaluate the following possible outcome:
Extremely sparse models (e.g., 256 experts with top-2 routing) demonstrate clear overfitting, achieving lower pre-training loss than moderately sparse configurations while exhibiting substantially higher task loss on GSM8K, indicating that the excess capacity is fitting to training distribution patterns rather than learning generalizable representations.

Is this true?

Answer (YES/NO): YES